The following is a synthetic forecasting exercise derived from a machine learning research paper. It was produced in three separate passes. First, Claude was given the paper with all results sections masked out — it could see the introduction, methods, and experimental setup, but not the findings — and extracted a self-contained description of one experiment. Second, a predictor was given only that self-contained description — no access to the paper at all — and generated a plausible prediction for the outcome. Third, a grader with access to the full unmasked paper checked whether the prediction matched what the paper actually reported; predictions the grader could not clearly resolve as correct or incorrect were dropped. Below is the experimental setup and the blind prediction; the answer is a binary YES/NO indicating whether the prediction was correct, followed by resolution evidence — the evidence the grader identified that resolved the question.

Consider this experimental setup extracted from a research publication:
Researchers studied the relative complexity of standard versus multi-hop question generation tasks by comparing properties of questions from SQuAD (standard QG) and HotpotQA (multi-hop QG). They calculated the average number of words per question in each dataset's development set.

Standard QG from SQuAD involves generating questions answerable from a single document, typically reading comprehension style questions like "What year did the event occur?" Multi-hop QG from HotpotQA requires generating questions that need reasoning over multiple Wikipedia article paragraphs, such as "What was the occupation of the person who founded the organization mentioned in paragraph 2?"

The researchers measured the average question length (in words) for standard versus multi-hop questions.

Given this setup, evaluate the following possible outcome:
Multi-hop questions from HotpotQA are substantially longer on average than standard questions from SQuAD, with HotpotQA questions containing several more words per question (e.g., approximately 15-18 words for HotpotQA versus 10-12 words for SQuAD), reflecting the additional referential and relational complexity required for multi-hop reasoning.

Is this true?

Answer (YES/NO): YES